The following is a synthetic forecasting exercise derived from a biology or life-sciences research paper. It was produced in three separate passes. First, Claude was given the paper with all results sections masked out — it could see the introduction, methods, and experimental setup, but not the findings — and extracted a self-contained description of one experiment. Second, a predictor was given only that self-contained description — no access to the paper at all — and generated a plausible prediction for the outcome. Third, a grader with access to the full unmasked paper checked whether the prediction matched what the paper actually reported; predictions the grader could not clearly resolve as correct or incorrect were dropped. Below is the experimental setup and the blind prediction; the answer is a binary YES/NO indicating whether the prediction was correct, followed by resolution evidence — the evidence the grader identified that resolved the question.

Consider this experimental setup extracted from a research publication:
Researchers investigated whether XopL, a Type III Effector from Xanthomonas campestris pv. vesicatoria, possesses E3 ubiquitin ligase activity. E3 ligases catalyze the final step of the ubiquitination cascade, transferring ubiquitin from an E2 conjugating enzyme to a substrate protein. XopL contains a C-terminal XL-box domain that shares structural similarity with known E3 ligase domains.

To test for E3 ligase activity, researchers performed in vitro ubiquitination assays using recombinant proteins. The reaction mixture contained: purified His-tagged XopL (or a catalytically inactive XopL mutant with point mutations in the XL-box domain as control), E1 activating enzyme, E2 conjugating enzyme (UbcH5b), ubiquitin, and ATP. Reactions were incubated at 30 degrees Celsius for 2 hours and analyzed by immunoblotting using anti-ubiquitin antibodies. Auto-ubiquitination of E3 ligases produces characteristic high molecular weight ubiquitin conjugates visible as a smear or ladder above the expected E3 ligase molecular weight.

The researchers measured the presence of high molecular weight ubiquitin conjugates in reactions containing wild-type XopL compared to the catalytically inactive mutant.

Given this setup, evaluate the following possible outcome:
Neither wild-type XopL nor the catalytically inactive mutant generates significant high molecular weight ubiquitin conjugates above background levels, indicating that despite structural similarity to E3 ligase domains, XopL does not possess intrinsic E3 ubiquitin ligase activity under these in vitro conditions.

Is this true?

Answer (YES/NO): NO